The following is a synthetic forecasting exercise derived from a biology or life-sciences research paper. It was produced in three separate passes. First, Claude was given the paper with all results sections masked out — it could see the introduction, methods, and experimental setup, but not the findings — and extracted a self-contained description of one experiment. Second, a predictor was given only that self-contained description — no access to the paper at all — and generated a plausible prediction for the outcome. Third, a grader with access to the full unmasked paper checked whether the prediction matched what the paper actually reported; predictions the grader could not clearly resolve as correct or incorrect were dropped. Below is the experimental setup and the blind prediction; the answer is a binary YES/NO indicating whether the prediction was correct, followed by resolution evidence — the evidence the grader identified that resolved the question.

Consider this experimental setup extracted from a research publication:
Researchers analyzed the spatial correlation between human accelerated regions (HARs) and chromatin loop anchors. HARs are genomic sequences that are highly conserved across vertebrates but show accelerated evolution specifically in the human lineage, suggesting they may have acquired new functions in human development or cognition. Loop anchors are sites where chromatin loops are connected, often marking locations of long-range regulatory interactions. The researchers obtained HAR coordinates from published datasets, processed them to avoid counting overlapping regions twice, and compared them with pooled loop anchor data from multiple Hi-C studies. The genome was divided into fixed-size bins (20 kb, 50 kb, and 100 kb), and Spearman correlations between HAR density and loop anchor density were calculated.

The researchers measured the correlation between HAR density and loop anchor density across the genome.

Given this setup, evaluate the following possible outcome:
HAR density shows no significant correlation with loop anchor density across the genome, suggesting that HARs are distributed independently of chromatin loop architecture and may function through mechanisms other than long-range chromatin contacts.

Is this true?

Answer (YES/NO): NO